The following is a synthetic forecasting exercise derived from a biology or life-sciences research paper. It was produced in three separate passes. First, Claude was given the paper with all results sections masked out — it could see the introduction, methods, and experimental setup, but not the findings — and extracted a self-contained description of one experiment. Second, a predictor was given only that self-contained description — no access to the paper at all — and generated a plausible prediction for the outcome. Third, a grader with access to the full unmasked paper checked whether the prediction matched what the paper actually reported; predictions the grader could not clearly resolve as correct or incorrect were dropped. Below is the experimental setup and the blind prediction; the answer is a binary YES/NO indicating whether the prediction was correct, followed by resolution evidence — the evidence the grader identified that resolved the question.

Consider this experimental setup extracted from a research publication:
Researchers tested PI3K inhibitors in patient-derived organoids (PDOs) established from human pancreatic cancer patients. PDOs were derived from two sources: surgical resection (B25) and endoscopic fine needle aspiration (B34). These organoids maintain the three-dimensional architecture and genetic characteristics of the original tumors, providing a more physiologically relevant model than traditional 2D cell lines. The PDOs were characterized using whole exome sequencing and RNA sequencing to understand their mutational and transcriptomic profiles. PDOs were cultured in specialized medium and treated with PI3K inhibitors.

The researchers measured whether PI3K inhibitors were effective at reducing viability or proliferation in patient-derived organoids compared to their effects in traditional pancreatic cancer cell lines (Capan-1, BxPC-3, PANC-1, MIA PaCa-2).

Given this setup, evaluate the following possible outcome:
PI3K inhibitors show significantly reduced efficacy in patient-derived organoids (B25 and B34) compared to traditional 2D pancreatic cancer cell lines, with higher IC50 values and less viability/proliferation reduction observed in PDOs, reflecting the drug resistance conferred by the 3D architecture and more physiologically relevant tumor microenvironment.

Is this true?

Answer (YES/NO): NO